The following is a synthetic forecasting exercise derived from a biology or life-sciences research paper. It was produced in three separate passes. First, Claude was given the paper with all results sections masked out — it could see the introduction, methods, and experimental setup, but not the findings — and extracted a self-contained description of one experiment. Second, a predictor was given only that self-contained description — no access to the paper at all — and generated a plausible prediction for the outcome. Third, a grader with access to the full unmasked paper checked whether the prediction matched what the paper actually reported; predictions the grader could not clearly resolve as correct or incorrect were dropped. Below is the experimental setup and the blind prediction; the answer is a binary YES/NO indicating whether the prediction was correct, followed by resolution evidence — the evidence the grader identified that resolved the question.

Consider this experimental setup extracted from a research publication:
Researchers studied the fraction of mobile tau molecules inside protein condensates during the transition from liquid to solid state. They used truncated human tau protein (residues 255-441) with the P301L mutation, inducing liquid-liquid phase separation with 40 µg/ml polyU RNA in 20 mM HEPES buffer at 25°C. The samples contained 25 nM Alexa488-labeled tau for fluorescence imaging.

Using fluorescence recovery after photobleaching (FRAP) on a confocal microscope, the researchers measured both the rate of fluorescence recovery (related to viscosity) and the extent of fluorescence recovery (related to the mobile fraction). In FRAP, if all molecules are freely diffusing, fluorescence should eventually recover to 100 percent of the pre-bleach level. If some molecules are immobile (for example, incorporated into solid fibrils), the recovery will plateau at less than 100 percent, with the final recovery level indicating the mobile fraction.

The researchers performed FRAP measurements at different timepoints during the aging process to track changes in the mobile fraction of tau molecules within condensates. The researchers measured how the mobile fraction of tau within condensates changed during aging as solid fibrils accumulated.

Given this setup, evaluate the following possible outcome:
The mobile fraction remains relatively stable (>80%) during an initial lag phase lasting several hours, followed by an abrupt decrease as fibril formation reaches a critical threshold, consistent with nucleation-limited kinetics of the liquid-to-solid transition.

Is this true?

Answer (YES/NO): NO